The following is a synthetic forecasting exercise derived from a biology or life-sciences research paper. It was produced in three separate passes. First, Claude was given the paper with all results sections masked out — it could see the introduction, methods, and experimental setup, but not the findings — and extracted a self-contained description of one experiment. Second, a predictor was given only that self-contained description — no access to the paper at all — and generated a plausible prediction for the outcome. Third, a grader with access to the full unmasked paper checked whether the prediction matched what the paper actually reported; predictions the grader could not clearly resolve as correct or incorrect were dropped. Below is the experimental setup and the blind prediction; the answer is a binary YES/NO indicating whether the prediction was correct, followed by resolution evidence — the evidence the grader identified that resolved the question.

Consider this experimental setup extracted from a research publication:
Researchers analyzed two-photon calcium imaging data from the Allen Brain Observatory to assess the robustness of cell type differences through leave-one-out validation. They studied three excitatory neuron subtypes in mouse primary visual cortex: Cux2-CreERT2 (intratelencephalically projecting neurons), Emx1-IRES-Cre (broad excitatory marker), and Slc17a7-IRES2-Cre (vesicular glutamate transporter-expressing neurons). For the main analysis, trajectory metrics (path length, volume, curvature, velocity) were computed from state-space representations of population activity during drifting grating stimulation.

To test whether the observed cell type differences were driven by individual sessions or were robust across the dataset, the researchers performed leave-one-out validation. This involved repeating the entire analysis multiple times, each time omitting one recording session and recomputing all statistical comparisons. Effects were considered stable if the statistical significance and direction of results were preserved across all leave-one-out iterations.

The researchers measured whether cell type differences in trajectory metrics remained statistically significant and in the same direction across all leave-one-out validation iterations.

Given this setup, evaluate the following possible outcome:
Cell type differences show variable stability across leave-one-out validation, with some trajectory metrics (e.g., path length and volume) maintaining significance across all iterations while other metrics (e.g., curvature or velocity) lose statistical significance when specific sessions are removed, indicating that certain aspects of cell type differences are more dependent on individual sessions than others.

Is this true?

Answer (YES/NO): NO